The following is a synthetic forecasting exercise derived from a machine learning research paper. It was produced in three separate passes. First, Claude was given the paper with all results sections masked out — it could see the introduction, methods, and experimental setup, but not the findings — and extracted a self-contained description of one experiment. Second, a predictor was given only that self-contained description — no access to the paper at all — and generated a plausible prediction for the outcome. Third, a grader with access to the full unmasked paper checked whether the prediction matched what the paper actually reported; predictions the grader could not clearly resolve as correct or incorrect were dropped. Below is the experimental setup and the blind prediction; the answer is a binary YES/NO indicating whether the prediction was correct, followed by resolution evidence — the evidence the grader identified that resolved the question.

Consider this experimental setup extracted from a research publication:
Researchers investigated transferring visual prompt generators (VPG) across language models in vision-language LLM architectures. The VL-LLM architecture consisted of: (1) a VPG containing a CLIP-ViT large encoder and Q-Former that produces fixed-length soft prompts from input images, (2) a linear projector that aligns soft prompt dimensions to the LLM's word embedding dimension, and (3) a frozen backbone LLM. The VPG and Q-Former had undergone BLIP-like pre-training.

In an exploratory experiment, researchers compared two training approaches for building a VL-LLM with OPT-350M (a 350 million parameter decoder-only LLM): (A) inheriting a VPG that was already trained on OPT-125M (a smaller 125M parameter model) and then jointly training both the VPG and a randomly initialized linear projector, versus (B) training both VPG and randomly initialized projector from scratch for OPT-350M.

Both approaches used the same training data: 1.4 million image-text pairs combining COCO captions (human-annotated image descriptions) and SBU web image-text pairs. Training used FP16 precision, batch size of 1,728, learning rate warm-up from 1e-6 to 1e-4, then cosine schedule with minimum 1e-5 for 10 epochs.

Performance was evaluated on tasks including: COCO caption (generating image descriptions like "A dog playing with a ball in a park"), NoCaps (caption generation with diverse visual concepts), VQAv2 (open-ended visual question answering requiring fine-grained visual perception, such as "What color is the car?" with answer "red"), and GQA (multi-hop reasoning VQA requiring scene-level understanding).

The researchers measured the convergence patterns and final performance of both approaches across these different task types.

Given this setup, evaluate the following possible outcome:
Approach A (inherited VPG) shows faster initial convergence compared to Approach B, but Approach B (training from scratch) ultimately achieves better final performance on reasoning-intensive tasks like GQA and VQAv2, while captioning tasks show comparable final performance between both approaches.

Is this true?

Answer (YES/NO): YES